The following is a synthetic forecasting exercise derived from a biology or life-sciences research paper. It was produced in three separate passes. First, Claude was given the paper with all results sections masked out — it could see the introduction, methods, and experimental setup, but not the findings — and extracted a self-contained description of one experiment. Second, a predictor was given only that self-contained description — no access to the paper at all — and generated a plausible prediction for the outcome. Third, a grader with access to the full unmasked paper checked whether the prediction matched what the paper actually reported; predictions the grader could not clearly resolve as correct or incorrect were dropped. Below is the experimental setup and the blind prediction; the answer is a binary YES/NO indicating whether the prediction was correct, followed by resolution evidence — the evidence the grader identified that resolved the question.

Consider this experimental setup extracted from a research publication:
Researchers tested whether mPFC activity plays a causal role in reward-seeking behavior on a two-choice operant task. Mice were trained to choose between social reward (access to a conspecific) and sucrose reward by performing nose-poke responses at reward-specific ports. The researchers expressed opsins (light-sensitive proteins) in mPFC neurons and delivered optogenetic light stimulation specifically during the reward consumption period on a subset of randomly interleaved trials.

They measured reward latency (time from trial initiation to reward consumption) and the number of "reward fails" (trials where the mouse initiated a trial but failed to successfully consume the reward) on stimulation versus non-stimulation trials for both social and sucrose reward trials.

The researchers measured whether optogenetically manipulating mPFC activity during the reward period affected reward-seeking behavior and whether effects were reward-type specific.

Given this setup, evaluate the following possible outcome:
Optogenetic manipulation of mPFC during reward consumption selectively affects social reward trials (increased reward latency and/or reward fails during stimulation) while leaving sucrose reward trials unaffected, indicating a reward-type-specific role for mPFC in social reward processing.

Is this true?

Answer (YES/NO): NO